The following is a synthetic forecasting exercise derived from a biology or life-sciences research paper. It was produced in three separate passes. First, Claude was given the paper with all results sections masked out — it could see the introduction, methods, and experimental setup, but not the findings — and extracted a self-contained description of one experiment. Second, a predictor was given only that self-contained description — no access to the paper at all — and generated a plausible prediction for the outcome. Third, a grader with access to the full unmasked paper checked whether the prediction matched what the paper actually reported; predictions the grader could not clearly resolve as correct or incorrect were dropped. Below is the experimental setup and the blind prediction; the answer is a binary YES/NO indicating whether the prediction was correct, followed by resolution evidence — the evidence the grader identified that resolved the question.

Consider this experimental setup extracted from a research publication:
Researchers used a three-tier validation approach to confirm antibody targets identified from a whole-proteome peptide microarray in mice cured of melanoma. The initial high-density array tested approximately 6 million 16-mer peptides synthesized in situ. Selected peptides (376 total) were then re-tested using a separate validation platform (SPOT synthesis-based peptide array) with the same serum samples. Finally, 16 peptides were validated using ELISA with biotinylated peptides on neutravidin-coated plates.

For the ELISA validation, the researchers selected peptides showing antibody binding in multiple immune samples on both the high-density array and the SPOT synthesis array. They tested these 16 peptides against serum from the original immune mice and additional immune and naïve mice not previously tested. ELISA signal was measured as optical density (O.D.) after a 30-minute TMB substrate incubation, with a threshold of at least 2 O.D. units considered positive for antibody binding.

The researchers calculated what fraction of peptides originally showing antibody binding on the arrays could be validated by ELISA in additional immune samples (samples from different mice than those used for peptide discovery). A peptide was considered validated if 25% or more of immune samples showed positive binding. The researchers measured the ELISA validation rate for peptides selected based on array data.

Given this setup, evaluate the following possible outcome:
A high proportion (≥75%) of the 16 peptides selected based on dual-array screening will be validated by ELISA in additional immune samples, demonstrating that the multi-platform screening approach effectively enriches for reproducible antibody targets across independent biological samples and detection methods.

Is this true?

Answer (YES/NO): NO